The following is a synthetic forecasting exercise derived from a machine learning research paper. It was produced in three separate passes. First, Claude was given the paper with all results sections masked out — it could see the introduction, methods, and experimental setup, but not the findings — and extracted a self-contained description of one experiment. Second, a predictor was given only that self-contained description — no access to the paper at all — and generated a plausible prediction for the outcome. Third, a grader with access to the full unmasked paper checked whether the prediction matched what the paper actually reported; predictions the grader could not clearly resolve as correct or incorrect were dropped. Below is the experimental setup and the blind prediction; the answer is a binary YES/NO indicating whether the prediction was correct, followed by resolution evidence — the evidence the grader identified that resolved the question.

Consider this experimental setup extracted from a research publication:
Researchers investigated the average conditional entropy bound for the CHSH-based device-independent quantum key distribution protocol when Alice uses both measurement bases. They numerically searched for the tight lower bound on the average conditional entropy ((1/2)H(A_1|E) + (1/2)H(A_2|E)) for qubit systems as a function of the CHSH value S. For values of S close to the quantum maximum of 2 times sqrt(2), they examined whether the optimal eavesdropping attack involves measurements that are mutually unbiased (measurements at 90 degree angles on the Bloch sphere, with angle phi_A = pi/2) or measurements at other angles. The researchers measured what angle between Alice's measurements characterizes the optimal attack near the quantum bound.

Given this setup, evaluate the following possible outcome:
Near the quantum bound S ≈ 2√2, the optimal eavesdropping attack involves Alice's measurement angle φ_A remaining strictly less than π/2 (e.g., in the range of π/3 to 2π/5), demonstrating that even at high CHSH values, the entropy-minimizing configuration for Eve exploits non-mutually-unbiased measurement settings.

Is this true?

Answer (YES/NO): NO